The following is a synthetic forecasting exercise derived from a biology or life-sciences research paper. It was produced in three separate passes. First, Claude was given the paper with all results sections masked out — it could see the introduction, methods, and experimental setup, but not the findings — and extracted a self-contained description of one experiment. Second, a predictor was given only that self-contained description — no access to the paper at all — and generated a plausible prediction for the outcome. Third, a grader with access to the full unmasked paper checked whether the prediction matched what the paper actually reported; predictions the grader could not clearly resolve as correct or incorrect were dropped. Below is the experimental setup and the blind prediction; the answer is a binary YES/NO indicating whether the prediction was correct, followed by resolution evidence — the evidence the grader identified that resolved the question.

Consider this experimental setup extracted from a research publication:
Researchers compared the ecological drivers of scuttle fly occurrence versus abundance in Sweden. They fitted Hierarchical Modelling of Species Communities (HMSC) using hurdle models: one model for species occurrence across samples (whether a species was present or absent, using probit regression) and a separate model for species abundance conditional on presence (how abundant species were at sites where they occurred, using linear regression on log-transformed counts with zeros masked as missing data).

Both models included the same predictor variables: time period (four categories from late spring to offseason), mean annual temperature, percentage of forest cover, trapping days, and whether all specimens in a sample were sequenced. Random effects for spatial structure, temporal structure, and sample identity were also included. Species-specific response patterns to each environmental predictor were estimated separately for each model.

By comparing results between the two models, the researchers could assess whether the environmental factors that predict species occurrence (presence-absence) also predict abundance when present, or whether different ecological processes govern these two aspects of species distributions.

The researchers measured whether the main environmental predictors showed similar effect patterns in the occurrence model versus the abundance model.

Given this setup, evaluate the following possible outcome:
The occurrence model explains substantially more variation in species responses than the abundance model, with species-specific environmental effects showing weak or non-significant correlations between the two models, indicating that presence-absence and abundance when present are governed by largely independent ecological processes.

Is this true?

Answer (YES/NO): NO